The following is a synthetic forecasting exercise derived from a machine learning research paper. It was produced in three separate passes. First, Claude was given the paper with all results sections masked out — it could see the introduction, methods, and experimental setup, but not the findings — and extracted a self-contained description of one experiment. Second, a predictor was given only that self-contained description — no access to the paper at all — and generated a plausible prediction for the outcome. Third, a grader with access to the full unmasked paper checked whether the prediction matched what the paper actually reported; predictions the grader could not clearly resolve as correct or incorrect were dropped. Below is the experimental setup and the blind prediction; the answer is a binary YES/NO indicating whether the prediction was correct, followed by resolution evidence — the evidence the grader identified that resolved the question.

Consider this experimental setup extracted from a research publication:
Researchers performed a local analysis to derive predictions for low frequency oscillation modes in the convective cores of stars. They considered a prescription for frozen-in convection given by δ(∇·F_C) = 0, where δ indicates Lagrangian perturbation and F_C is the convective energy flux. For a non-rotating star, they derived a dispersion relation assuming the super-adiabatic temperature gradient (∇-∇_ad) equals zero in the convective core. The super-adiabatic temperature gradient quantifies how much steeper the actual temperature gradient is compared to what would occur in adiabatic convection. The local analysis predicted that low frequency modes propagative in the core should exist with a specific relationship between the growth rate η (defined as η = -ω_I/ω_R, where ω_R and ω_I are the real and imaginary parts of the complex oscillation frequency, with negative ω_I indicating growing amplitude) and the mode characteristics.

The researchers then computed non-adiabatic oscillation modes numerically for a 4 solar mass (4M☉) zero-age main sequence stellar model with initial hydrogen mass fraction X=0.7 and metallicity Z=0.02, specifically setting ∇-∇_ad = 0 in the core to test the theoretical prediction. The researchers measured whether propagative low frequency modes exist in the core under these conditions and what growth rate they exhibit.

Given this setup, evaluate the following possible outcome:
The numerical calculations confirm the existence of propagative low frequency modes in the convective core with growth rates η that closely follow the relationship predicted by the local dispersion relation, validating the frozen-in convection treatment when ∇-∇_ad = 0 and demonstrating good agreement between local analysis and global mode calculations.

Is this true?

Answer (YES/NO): YES